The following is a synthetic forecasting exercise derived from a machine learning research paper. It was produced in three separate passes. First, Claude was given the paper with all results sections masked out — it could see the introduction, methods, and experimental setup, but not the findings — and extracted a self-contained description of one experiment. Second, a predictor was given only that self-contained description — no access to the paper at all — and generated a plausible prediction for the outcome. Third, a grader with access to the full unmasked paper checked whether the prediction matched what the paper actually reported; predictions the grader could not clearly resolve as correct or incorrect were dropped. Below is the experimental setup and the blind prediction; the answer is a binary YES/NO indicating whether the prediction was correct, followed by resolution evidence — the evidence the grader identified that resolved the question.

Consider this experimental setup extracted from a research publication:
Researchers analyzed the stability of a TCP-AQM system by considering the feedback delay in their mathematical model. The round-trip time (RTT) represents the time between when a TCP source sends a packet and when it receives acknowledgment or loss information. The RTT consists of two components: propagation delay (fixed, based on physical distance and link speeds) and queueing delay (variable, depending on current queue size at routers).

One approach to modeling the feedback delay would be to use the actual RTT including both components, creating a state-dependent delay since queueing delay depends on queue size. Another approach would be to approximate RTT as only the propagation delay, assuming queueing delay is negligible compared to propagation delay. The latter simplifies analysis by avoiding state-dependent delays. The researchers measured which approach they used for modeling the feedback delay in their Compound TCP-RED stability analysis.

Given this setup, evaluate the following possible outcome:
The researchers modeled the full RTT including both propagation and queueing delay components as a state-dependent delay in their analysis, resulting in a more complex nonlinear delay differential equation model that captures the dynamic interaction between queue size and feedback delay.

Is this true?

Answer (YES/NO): NO